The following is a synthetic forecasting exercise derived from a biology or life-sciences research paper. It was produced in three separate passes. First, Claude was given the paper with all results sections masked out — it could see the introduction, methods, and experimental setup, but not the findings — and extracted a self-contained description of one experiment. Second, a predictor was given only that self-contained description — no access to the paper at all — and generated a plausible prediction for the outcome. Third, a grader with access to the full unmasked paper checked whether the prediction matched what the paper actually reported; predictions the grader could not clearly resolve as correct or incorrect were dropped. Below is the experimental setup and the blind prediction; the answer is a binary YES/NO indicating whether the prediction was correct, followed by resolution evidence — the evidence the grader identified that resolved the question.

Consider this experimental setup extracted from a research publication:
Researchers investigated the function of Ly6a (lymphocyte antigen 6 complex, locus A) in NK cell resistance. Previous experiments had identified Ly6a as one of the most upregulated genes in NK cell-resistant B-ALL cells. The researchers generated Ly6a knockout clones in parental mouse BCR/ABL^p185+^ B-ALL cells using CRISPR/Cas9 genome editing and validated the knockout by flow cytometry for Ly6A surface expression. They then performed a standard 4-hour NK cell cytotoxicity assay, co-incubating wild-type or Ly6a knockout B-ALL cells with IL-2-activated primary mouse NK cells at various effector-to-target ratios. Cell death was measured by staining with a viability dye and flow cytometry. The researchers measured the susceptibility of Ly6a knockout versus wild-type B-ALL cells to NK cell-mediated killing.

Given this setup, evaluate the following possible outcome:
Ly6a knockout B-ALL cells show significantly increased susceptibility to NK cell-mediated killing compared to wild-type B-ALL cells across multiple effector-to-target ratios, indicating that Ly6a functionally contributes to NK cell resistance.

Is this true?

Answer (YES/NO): YES